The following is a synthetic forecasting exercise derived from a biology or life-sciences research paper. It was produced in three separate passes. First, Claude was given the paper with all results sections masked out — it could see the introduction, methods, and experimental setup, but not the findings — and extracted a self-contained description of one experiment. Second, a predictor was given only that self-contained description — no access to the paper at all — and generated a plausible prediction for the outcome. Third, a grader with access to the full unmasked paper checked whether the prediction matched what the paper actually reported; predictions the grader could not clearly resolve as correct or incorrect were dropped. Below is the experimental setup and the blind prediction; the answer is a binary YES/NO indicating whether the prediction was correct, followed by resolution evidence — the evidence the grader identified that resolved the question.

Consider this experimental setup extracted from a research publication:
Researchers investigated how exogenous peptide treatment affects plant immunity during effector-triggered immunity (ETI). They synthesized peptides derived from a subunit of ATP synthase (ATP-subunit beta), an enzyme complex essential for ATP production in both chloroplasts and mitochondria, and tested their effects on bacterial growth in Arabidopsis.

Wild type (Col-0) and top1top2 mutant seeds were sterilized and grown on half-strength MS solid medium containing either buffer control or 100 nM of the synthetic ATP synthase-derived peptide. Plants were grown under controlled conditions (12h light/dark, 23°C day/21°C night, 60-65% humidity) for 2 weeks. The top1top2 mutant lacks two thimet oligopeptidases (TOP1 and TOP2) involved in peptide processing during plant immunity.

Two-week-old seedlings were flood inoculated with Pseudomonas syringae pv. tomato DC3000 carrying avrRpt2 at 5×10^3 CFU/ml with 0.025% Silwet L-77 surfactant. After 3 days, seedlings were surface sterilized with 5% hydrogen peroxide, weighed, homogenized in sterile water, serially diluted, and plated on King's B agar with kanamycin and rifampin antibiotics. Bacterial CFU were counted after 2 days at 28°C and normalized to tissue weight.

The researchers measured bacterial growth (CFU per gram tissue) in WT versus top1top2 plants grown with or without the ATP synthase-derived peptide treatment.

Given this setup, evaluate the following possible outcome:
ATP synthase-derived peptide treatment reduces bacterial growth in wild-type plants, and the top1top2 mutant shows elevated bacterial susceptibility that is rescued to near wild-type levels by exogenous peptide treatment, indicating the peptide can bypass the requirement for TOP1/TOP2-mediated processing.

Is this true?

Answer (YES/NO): NO